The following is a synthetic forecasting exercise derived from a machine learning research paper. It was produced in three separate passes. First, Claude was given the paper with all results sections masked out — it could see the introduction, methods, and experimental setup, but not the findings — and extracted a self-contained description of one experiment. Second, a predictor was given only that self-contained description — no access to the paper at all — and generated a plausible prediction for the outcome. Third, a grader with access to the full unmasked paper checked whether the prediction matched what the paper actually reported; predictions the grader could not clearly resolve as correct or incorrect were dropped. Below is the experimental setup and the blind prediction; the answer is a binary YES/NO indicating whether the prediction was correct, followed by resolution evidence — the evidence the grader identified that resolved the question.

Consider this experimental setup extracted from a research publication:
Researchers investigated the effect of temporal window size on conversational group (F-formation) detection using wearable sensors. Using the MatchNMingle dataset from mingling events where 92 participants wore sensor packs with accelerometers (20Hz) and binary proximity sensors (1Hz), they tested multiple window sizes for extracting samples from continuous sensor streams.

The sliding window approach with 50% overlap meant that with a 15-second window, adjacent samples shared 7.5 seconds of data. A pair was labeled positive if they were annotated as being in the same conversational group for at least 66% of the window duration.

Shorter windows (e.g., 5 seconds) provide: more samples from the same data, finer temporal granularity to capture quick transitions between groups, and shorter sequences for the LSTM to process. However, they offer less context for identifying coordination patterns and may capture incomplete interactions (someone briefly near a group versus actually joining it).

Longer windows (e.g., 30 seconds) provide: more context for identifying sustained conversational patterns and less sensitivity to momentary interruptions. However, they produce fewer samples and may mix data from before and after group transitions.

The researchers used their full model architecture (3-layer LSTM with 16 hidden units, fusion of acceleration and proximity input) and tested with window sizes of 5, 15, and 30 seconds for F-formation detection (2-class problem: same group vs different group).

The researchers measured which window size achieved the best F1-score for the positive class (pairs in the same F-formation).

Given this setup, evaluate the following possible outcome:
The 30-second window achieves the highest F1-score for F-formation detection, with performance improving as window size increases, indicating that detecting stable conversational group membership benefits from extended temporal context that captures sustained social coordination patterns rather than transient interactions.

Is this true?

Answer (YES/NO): NO